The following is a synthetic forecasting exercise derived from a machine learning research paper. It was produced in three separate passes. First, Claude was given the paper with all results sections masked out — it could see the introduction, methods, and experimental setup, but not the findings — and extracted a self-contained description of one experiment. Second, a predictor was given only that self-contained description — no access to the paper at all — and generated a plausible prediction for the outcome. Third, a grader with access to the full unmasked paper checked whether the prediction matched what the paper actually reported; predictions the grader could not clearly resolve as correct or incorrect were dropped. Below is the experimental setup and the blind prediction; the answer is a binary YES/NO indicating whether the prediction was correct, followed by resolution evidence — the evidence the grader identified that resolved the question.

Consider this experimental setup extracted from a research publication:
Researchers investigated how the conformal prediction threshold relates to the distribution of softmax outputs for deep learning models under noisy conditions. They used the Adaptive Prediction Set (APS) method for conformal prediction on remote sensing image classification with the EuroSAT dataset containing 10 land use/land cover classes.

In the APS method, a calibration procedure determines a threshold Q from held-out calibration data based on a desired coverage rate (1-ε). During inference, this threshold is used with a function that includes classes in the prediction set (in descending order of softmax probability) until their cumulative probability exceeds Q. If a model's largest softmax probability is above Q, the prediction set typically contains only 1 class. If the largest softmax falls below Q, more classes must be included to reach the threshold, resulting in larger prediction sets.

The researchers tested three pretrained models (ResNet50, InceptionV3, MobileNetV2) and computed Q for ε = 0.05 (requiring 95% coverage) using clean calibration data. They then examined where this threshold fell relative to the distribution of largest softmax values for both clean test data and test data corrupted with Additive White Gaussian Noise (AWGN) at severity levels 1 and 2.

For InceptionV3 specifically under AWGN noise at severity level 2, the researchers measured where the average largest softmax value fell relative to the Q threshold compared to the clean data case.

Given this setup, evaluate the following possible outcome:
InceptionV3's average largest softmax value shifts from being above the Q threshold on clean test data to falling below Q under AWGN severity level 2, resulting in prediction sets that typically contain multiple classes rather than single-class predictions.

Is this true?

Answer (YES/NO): NO